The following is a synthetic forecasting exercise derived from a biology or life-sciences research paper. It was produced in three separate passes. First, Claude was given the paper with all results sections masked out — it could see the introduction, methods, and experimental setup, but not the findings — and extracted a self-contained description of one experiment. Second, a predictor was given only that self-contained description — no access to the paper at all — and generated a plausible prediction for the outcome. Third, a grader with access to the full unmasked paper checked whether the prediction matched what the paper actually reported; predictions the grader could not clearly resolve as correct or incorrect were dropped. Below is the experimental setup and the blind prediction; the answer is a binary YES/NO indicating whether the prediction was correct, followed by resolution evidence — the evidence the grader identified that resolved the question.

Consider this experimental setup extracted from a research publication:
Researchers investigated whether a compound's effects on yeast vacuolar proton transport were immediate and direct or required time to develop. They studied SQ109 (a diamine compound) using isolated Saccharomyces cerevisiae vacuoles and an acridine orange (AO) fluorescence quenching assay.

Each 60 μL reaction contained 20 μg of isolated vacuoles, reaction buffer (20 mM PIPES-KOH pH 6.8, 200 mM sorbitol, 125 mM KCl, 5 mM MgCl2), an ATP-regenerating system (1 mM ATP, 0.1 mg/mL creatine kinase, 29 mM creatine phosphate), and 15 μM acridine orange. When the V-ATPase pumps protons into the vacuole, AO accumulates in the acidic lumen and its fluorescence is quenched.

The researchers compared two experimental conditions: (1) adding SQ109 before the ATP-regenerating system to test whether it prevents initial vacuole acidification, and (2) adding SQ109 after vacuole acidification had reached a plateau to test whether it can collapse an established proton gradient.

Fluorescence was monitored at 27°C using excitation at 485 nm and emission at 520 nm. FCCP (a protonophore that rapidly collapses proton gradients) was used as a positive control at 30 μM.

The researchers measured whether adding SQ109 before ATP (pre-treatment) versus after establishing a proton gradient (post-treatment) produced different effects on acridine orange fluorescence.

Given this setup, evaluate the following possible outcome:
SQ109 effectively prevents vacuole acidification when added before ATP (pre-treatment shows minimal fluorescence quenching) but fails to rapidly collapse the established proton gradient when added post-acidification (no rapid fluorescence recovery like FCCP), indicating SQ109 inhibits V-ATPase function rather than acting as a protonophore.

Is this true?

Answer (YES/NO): NO